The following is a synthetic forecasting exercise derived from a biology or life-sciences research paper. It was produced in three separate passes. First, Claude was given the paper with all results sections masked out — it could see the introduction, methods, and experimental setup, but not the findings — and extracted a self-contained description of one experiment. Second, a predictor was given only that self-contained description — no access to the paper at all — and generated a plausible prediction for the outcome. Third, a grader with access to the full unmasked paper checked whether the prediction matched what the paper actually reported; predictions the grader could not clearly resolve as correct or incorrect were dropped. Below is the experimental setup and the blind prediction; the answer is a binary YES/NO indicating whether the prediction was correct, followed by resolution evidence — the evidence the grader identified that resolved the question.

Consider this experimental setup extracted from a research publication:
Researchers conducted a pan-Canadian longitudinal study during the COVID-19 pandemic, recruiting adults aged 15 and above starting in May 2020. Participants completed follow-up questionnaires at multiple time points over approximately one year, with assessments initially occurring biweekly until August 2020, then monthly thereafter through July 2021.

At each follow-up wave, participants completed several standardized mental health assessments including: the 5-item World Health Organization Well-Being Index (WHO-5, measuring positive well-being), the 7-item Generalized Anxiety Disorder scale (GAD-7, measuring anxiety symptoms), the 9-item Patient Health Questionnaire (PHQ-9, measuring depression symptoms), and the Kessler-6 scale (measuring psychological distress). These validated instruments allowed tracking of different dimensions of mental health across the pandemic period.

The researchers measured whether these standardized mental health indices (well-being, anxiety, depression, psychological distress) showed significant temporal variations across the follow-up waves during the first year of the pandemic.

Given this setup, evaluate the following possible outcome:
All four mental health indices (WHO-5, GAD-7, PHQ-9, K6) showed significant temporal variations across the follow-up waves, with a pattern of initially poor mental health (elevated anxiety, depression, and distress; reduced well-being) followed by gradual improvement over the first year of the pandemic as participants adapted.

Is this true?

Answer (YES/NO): NO